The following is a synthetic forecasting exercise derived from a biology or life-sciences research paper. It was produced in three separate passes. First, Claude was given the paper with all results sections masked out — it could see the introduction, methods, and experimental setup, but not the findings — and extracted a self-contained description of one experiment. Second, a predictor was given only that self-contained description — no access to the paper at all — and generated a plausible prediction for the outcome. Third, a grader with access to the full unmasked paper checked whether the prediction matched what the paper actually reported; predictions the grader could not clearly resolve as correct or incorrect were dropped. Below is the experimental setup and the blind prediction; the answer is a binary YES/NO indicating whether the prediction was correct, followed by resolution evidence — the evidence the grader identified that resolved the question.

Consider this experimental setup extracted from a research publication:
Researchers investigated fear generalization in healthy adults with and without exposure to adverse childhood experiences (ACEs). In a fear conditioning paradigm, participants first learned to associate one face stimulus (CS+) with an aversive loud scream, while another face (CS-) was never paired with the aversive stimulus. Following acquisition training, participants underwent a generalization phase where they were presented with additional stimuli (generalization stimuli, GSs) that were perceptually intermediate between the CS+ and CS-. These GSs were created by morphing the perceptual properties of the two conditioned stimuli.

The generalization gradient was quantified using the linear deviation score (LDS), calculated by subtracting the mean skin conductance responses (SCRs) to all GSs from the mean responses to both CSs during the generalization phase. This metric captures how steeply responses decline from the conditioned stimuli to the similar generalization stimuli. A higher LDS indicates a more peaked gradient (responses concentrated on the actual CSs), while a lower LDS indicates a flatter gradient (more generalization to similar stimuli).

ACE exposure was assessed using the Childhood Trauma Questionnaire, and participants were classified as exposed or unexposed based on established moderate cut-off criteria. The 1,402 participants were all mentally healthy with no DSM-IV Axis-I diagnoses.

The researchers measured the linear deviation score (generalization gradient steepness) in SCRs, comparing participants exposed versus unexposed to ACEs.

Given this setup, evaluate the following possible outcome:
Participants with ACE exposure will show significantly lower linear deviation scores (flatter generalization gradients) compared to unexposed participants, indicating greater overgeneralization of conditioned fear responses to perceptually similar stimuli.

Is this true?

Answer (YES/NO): NO